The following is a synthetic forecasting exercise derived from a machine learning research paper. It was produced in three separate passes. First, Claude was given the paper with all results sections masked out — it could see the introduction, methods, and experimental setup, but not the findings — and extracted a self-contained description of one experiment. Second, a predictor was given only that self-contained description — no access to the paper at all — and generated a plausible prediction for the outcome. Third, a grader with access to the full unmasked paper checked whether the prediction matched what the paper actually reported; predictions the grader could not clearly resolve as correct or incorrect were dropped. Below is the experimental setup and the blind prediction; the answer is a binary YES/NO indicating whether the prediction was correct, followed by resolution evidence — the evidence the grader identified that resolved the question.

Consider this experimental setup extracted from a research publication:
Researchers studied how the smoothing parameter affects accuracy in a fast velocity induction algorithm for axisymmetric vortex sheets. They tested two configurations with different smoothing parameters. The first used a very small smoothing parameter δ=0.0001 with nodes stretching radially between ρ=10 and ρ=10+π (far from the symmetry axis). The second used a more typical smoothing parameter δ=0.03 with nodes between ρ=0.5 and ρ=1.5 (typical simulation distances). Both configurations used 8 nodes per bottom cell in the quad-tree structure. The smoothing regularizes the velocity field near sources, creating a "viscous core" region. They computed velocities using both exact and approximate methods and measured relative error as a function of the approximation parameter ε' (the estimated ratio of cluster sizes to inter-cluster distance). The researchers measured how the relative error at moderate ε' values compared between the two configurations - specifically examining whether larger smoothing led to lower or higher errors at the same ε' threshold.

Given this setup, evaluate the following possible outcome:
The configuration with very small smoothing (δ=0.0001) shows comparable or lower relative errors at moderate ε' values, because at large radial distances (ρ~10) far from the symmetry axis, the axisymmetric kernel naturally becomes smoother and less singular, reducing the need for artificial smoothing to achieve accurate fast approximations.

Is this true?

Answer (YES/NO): NO